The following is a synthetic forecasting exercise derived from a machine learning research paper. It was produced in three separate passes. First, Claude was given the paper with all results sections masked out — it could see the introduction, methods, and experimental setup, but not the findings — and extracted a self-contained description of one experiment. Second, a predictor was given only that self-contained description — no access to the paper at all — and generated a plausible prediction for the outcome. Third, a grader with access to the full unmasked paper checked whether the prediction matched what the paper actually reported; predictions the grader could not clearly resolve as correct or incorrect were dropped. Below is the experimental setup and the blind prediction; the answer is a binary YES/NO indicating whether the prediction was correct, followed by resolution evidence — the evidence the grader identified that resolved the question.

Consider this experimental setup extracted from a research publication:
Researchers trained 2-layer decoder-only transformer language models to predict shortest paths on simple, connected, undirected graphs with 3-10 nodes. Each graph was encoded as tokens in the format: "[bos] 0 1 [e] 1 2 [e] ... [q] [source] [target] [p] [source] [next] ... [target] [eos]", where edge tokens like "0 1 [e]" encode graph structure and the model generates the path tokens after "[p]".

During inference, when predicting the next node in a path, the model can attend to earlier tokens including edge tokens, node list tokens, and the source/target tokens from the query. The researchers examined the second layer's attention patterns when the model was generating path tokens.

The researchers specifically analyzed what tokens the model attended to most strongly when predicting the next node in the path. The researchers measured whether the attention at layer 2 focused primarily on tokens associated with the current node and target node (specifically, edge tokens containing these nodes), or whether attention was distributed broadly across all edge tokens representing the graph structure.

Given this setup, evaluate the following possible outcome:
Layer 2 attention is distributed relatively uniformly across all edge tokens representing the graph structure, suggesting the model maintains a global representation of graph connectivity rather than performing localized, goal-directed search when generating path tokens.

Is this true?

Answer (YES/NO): NO